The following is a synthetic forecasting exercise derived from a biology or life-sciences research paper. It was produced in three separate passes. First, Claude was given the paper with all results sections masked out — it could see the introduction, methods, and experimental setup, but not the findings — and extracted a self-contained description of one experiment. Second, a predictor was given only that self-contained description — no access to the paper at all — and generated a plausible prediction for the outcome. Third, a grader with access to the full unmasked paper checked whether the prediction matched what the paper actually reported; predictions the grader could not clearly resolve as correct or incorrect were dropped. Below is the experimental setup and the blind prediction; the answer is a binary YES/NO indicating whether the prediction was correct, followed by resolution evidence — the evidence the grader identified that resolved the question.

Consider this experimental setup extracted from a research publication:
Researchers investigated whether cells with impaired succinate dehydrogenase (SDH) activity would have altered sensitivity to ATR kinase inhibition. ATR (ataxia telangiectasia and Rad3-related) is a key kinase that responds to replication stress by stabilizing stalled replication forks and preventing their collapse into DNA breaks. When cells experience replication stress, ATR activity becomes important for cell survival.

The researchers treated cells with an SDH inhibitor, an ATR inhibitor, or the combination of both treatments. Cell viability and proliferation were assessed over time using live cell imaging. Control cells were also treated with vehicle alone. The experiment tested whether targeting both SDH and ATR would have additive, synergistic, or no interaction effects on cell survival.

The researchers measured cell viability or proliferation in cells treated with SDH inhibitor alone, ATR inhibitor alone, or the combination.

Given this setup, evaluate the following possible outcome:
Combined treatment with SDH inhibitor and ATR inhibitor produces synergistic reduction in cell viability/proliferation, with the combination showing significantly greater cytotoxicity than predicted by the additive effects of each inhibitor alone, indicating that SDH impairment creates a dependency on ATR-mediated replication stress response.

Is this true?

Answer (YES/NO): YES